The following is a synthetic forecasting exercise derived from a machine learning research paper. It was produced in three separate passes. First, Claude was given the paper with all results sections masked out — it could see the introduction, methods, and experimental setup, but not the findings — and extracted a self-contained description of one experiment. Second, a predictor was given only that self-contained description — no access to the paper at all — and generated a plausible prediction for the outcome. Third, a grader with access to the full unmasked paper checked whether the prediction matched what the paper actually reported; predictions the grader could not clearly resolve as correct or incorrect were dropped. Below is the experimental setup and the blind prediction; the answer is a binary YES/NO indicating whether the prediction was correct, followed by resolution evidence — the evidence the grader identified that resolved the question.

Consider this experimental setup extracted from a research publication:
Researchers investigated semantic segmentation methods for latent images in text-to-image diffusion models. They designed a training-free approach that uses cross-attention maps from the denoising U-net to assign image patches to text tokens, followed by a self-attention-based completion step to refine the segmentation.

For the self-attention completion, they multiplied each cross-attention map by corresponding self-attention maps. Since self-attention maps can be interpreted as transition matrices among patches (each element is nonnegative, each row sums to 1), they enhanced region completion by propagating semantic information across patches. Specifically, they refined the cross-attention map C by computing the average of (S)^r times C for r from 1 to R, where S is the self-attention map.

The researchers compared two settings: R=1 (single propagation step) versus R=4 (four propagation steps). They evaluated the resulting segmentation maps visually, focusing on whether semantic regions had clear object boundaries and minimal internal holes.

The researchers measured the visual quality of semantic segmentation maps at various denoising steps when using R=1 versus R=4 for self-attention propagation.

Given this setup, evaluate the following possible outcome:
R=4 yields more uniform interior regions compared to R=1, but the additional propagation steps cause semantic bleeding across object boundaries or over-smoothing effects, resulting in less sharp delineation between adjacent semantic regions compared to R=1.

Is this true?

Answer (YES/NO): NO